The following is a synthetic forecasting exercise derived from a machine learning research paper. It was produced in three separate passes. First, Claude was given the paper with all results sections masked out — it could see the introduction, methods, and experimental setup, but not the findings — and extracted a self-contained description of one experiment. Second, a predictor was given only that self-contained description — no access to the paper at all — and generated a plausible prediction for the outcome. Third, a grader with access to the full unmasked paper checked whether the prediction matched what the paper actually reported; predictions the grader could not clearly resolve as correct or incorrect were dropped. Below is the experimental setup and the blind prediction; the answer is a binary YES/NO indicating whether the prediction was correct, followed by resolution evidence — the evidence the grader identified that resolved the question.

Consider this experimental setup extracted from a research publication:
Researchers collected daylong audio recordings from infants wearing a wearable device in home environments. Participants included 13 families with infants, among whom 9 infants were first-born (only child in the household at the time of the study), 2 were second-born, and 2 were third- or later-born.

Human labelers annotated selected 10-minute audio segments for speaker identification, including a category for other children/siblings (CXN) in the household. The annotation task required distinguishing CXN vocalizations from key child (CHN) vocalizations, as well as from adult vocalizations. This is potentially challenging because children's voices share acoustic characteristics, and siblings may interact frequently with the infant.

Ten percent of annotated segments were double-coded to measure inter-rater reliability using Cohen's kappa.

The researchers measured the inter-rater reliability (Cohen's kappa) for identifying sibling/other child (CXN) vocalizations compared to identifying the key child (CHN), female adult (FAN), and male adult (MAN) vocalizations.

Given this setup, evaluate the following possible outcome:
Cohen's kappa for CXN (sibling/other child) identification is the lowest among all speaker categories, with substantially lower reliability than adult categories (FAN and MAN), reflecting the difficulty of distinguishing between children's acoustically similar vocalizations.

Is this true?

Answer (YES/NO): NO